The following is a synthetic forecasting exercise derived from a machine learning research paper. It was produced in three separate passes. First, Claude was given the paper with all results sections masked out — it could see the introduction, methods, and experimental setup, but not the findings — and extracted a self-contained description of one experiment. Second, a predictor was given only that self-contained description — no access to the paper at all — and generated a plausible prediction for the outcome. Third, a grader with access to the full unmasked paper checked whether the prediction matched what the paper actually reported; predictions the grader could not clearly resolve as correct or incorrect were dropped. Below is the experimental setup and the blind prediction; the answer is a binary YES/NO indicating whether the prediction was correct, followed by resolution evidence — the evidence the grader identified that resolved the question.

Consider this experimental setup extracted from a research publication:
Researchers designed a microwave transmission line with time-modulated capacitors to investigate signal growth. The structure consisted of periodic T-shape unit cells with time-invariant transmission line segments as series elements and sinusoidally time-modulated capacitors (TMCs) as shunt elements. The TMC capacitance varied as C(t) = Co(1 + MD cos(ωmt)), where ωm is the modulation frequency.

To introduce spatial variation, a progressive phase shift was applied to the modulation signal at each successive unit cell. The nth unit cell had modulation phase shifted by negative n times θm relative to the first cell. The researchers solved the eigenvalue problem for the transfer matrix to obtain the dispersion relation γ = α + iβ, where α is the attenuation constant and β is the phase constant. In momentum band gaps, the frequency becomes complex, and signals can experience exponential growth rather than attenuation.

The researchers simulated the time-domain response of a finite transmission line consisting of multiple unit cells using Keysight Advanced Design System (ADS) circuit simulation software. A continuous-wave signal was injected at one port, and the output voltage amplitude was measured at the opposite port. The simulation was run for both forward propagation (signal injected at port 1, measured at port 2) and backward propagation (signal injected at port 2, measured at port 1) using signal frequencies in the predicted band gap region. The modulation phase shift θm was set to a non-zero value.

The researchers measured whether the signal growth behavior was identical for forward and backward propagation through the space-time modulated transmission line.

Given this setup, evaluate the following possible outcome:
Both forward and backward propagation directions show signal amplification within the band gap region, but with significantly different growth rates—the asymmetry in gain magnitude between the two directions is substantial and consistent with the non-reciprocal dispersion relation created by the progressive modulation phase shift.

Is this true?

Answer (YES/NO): NO